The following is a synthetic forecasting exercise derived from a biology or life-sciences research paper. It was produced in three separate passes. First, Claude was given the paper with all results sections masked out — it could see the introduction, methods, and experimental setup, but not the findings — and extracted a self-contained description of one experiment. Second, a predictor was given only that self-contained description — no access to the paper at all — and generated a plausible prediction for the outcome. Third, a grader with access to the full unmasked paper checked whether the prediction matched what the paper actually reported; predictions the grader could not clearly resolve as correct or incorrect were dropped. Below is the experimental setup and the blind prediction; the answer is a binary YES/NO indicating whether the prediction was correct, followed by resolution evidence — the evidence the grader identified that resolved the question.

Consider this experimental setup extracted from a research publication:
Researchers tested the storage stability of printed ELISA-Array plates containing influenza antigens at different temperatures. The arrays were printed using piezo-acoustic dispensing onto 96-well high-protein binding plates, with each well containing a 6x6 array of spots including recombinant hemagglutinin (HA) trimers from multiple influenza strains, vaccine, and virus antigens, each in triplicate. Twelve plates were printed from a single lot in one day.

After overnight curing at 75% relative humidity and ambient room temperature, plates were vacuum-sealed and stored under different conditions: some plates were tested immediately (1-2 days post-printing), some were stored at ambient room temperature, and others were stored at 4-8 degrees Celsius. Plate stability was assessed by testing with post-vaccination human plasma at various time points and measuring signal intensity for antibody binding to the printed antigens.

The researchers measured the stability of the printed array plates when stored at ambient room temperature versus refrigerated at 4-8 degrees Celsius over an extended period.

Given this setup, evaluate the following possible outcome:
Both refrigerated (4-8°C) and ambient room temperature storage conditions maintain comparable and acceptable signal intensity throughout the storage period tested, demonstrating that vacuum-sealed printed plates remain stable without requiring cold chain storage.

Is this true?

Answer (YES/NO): NO